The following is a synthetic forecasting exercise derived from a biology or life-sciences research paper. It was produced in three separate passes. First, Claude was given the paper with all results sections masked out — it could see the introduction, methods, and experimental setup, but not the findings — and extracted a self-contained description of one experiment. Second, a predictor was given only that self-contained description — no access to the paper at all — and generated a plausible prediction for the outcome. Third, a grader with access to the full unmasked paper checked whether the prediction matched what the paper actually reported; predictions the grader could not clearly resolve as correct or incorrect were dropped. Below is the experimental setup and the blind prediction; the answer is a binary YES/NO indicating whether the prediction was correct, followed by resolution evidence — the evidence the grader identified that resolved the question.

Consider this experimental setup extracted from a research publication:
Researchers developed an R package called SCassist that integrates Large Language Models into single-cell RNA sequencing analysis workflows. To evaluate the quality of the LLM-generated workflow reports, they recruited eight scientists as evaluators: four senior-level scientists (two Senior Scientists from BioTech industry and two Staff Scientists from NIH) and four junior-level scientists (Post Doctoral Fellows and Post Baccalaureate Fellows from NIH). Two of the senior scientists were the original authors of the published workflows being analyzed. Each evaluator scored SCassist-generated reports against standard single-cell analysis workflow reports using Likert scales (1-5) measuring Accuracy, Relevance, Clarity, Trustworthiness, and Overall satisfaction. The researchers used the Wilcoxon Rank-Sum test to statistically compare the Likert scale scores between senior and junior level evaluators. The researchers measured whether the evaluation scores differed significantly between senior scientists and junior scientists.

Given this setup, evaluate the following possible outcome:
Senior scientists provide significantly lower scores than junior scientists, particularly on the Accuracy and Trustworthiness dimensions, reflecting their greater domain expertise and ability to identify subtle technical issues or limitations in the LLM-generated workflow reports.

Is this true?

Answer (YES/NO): NO